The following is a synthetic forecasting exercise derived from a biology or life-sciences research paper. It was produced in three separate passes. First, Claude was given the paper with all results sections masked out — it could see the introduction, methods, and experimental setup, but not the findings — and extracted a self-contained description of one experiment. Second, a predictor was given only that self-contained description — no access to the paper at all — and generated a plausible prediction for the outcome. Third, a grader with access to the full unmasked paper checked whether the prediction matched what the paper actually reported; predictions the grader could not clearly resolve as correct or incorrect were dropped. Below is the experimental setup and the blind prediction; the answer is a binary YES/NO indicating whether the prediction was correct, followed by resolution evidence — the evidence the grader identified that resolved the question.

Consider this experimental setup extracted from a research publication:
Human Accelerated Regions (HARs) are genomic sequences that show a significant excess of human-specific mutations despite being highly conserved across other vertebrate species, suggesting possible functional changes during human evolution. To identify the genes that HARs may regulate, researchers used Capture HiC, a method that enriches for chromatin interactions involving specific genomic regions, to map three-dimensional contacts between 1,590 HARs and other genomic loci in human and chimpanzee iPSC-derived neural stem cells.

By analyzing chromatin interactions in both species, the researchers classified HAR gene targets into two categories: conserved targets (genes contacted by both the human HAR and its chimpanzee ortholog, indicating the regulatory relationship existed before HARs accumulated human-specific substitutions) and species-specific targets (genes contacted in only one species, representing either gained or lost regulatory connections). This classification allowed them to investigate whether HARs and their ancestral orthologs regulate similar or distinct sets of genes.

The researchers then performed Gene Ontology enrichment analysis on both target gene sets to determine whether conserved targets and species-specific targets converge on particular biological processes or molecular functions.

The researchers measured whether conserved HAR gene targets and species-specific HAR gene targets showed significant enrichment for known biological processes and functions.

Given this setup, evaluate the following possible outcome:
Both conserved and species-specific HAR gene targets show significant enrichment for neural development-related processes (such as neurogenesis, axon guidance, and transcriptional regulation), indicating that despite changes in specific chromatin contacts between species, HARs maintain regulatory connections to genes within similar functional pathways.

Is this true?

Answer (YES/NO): NO